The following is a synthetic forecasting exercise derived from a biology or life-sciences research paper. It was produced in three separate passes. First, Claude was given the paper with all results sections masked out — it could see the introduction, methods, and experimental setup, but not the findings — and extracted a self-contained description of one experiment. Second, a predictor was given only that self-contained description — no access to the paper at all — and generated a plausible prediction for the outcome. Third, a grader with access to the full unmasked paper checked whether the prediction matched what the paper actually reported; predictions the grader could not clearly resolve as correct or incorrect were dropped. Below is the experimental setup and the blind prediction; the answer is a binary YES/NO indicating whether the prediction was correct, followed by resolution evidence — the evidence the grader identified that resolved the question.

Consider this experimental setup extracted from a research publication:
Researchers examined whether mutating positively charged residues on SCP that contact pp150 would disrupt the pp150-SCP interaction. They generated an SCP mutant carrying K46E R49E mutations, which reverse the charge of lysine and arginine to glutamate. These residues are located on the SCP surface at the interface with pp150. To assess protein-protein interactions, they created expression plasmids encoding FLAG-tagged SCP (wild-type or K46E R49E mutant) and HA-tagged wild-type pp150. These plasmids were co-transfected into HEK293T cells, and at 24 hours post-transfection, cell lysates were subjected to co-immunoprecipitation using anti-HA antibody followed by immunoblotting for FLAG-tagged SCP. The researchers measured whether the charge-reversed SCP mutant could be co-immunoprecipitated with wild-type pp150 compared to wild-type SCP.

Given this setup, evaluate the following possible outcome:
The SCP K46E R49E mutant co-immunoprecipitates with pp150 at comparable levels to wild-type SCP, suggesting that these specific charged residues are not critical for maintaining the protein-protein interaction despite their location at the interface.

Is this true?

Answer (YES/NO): NO